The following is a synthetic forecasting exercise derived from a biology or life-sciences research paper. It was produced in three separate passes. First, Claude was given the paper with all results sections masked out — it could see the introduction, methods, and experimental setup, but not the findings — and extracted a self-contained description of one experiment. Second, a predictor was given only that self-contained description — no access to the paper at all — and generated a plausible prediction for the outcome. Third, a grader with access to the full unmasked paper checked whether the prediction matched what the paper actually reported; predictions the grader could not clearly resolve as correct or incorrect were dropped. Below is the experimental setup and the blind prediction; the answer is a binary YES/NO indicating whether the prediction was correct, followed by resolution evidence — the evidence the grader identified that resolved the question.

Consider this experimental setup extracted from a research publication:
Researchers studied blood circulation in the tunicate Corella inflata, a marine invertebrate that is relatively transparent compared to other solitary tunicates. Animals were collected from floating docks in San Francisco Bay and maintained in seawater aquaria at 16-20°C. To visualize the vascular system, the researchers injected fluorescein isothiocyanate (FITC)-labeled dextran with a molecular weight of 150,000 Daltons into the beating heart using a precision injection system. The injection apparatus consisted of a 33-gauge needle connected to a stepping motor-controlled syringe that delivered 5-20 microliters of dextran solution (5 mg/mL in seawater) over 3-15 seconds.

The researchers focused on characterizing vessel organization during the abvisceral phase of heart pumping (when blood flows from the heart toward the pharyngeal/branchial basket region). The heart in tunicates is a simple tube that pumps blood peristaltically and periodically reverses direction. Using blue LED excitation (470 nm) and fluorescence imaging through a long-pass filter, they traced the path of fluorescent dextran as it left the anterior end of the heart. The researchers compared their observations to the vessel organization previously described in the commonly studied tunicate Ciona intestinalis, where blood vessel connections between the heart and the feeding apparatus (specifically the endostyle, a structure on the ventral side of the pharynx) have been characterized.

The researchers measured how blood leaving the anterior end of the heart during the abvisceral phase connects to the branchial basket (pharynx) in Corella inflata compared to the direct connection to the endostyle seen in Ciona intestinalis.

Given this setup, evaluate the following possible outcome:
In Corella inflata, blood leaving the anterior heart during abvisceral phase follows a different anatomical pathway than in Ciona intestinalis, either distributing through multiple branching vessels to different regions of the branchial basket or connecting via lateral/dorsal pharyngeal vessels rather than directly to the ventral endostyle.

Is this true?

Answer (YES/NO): YES